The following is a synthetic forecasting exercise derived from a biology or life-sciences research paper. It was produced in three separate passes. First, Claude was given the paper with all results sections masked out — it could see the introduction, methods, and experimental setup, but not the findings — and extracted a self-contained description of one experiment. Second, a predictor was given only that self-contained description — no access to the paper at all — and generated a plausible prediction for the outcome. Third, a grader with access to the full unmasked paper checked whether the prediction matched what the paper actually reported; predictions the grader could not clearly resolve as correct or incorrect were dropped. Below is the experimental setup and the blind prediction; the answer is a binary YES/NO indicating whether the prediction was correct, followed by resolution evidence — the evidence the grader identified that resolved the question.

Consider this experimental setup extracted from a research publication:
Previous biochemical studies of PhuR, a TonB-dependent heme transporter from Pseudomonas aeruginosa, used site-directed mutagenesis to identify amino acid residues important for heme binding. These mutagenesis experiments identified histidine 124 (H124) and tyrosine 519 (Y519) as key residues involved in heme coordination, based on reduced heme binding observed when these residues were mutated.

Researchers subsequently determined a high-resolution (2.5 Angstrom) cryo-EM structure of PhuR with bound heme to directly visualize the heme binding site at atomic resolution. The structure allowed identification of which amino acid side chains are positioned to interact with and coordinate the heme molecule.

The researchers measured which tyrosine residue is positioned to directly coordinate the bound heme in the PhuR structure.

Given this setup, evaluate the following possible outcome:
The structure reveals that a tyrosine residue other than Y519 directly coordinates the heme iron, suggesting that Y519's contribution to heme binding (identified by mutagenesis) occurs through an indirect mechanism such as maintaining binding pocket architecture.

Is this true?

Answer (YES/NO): YES